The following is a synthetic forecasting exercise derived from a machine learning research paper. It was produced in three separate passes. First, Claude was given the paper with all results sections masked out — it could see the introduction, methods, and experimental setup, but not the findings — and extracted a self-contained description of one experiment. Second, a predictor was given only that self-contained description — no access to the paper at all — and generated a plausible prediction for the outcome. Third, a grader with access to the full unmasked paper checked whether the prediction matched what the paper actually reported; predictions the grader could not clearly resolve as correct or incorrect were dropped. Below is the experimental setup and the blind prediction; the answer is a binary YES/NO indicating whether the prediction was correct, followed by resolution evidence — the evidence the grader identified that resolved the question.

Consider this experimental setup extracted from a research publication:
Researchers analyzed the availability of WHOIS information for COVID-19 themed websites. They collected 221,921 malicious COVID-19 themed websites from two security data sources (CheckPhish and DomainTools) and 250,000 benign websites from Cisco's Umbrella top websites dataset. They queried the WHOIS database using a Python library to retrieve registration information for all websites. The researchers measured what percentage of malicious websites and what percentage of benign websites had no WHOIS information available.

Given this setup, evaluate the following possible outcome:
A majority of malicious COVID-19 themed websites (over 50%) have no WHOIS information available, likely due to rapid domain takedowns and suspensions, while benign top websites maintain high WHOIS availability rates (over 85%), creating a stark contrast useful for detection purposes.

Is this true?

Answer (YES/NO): NO